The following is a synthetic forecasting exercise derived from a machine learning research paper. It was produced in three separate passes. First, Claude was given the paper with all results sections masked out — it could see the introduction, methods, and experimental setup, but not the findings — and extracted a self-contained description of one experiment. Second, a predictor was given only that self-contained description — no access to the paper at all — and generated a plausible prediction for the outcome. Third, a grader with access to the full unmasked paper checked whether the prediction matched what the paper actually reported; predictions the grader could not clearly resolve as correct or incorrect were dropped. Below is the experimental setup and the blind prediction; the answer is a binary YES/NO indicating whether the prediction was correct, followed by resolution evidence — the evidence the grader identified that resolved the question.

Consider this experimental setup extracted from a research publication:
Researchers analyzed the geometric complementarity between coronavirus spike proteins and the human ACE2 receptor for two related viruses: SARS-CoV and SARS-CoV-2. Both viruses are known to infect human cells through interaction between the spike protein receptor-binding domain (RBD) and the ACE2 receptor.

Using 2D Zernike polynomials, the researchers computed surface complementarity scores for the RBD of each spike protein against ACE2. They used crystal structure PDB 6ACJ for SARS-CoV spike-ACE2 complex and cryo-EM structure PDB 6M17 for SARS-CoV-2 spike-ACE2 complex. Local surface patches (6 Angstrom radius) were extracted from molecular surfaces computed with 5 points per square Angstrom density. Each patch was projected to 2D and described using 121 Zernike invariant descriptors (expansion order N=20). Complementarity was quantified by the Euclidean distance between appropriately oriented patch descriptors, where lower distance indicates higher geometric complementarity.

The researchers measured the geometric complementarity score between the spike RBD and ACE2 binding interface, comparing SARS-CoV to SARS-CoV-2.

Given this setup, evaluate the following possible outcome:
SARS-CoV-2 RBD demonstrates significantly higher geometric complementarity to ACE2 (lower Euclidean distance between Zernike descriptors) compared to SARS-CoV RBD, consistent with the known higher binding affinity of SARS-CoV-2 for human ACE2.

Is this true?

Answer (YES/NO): NO